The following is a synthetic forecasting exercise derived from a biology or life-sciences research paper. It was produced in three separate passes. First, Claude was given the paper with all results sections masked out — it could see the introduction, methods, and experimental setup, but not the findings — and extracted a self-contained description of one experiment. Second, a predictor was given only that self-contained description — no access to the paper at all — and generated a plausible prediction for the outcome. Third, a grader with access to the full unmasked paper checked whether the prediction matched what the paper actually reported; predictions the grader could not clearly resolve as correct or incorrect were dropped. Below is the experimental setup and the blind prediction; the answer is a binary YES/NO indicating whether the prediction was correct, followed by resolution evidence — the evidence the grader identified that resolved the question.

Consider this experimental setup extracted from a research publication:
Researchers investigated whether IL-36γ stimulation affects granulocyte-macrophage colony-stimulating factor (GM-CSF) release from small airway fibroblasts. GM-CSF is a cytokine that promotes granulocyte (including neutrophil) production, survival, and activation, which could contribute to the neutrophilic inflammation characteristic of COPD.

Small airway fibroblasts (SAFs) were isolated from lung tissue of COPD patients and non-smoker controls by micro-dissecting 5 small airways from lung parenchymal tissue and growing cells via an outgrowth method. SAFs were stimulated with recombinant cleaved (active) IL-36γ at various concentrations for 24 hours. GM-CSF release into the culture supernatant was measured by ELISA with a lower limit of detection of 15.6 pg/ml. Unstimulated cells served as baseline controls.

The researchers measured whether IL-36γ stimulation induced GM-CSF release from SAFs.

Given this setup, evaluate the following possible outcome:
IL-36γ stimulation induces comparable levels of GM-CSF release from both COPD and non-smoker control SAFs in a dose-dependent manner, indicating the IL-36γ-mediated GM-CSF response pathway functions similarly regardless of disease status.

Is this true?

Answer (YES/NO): NO